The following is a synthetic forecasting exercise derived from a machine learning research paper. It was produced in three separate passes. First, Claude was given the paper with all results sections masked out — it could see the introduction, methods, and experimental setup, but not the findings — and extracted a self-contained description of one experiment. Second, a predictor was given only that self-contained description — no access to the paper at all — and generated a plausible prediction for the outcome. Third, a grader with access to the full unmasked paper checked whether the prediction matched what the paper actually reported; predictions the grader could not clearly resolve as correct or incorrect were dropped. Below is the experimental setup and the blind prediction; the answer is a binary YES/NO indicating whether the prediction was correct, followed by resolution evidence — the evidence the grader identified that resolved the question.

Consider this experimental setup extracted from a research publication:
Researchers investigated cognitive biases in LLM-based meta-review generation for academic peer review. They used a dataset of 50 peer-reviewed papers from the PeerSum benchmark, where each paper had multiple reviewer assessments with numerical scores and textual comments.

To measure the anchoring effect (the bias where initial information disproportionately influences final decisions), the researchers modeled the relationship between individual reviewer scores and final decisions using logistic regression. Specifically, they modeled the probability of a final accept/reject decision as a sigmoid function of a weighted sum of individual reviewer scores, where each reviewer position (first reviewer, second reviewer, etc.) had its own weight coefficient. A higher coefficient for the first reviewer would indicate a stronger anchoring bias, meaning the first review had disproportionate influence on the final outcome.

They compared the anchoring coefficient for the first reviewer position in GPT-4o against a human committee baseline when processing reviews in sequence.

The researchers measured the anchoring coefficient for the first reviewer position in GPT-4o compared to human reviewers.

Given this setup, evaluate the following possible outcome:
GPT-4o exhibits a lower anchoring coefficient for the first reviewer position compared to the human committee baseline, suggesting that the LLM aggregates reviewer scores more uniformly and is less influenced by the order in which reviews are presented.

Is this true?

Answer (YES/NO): NO